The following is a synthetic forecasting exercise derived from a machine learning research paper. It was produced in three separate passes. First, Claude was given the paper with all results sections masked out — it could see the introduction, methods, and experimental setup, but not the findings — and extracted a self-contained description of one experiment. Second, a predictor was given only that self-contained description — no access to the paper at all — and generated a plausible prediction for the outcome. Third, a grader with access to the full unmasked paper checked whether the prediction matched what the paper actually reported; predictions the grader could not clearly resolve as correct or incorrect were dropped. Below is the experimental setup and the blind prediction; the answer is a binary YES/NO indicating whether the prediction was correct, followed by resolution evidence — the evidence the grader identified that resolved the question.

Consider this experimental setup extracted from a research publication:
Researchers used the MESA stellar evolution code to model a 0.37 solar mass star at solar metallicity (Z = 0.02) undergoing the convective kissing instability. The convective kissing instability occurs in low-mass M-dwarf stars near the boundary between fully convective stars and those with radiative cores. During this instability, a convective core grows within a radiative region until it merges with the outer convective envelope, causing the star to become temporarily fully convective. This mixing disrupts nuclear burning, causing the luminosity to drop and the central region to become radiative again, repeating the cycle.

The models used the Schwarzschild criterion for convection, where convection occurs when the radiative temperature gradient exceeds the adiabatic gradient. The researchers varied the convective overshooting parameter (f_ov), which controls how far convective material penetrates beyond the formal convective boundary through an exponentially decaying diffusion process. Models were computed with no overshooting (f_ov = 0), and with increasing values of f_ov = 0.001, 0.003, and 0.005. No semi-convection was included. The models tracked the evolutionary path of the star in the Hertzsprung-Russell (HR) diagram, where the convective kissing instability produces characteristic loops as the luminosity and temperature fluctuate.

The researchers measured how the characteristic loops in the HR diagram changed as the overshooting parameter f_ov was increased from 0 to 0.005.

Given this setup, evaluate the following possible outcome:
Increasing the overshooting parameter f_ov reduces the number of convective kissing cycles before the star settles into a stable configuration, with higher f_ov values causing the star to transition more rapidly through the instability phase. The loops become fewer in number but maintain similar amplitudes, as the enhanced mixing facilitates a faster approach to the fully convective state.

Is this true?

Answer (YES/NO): NO